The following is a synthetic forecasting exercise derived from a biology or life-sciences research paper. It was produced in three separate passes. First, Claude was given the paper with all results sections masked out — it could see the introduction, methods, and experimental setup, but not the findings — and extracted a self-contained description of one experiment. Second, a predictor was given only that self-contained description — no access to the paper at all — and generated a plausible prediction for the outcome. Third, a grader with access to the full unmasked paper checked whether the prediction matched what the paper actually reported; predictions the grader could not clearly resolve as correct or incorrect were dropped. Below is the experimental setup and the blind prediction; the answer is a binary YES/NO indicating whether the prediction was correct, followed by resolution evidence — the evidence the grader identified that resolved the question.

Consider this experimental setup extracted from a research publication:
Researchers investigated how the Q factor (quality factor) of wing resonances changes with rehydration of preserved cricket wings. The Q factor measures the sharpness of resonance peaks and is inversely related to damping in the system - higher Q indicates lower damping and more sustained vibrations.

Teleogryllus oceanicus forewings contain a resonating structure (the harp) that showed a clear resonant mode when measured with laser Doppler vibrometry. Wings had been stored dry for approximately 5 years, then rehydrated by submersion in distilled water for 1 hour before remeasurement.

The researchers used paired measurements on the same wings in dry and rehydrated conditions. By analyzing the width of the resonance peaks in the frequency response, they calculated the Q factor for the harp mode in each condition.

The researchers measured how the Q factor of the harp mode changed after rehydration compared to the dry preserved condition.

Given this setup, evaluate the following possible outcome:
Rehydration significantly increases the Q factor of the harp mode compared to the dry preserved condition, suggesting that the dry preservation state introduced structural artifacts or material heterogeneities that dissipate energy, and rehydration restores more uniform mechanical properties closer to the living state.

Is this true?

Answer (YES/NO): NO